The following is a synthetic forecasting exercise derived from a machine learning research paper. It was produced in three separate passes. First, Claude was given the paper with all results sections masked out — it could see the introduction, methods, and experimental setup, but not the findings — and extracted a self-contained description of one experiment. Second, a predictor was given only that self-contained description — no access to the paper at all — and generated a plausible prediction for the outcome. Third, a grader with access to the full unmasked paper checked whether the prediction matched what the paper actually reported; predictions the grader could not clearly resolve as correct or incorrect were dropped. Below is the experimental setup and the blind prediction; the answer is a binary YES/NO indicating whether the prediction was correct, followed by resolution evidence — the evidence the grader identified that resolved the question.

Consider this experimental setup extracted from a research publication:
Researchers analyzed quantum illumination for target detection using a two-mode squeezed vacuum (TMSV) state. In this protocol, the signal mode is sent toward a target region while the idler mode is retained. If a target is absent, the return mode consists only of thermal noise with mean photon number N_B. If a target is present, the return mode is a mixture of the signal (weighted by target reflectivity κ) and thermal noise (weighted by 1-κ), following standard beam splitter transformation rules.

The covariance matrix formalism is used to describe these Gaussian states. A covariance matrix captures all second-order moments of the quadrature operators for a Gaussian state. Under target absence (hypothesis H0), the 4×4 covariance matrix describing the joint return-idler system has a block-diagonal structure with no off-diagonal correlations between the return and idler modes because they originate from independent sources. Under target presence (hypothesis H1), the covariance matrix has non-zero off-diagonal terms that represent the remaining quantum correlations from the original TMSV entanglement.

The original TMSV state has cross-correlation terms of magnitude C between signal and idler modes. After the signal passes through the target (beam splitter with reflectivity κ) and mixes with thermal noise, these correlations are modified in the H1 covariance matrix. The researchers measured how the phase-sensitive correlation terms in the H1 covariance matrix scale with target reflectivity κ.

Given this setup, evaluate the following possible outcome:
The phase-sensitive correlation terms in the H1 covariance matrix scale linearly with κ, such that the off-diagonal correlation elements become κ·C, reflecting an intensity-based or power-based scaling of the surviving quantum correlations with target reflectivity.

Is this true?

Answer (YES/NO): NO